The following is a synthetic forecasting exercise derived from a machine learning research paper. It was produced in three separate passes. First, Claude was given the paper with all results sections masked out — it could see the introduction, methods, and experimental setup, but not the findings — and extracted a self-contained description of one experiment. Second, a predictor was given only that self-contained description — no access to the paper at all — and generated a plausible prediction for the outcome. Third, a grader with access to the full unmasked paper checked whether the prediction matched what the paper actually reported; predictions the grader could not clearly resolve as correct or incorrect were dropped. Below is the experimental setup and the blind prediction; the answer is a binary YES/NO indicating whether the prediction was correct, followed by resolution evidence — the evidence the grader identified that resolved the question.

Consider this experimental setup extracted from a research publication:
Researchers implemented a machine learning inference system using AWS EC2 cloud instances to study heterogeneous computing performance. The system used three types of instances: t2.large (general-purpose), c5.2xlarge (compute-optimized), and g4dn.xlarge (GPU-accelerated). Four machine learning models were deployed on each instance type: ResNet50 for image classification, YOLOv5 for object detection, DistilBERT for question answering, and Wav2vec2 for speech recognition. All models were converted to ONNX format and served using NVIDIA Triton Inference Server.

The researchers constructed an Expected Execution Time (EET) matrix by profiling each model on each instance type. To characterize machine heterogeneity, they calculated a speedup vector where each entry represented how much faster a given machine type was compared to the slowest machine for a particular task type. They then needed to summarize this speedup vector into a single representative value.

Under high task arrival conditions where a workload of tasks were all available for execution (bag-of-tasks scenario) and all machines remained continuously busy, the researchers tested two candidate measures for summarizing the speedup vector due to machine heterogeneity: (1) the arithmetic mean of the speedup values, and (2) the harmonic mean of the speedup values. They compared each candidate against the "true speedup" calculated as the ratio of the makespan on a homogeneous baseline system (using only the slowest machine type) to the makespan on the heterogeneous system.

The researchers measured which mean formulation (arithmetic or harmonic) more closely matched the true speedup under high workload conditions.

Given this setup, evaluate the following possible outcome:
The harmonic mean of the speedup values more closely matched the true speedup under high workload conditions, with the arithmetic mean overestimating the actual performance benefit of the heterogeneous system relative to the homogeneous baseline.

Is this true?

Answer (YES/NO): NO